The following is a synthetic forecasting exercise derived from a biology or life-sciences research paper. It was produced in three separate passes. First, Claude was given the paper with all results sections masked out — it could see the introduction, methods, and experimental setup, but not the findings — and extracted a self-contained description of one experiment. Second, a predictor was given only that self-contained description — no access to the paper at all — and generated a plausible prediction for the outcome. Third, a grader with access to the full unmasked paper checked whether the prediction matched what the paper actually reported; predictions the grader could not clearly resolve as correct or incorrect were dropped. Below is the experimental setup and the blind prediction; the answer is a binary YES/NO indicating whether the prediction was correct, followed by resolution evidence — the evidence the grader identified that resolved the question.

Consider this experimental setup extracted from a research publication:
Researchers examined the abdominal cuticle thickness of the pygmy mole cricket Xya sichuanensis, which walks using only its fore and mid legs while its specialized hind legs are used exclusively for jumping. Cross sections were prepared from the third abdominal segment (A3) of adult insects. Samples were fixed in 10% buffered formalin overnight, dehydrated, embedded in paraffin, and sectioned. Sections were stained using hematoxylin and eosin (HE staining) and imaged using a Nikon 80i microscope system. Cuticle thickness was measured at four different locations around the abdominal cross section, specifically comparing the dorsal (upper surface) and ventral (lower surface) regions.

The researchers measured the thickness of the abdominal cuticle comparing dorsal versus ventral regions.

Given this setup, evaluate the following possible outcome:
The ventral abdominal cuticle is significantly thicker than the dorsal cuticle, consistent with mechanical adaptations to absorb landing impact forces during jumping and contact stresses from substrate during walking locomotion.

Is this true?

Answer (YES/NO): YES